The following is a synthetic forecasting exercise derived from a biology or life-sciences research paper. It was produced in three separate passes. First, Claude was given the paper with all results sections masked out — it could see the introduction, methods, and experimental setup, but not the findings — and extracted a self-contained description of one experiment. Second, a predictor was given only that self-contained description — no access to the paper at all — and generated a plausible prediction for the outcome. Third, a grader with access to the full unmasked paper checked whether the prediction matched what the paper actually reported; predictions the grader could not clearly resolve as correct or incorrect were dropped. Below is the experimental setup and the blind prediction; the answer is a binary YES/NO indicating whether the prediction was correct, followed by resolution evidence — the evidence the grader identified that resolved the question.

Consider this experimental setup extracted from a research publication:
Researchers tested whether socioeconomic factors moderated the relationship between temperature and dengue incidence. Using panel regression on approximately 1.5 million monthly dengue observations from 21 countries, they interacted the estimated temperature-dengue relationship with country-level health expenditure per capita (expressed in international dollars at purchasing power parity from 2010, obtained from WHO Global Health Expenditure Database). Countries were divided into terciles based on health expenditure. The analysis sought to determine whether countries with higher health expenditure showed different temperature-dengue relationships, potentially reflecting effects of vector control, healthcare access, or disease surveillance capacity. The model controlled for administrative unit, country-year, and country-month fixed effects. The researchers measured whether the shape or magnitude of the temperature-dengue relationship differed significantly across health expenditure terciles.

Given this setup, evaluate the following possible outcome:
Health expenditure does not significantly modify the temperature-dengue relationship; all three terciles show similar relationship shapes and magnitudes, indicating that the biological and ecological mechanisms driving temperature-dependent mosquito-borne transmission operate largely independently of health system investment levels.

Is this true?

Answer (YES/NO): YES